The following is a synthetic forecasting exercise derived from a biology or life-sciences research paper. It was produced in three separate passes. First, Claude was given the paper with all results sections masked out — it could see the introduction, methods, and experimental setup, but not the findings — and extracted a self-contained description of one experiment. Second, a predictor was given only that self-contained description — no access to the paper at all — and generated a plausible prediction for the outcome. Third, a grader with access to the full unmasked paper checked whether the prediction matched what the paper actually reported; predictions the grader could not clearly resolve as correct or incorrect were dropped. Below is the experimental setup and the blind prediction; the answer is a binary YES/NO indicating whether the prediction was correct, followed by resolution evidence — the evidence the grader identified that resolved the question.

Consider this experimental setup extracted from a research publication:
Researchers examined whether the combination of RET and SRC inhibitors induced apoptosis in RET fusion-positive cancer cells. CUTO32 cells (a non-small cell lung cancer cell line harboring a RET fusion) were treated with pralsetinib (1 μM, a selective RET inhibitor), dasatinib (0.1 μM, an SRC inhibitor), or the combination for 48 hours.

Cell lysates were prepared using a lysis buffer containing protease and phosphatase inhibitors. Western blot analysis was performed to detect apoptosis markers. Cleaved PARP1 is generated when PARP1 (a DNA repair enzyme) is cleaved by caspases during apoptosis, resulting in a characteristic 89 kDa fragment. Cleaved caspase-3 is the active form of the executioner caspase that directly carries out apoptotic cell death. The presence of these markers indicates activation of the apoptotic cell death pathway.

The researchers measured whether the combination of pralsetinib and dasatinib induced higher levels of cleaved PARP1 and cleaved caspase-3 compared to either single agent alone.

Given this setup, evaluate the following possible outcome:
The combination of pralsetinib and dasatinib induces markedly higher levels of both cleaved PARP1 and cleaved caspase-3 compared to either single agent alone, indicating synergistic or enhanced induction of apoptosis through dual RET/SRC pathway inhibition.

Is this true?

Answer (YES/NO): YES